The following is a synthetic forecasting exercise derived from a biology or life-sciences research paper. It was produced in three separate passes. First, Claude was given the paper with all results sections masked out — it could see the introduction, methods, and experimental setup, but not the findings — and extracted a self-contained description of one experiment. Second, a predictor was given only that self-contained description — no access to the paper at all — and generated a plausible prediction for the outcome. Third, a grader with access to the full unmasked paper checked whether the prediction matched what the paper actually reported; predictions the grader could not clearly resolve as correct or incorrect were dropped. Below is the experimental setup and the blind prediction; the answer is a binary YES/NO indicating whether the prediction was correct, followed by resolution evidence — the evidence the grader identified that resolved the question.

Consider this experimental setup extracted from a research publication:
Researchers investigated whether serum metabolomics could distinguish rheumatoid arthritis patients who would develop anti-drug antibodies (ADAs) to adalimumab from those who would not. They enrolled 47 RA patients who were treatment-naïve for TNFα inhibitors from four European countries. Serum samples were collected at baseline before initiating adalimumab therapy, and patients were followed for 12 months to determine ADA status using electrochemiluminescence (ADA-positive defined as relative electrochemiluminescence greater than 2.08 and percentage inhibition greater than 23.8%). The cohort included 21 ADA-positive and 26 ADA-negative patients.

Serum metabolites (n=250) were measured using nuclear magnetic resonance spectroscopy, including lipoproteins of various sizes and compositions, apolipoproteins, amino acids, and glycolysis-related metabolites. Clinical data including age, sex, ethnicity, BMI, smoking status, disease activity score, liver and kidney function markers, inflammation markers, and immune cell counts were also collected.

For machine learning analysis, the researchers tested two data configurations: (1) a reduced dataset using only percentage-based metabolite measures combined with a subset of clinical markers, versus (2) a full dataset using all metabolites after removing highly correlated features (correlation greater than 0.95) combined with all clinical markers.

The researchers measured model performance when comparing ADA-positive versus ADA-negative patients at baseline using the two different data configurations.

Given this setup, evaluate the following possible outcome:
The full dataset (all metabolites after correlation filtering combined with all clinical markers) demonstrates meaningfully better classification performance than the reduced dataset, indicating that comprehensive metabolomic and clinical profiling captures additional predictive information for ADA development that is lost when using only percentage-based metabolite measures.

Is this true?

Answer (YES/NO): NO